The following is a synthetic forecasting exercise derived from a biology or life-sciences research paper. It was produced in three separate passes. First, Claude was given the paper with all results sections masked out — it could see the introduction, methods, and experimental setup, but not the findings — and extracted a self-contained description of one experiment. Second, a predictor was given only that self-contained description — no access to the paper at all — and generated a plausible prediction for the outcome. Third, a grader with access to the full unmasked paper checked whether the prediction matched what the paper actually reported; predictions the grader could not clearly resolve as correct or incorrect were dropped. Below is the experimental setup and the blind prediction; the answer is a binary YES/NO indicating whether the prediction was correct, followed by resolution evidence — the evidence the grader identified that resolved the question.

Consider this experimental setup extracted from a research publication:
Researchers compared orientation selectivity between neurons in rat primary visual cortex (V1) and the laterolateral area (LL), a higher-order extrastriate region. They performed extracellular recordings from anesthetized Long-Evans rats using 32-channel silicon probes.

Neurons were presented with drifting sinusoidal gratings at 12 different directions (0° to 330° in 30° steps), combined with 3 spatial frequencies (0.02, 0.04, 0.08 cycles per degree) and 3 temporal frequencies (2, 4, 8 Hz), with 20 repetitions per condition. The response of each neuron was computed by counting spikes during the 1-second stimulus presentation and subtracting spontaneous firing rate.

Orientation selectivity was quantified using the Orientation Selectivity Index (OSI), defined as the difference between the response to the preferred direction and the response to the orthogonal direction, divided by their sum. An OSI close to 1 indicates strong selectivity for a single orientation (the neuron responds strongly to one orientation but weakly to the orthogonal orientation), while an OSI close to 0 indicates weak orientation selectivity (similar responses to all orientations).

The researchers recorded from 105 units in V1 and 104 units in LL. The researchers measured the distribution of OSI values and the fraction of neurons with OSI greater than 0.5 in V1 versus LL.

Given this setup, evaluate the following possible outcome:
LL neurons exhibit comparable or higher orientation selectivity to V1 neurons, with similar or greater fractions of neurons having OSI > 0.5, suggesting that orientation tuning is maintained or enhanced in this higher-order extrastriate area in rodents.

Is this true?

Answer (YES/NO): NO